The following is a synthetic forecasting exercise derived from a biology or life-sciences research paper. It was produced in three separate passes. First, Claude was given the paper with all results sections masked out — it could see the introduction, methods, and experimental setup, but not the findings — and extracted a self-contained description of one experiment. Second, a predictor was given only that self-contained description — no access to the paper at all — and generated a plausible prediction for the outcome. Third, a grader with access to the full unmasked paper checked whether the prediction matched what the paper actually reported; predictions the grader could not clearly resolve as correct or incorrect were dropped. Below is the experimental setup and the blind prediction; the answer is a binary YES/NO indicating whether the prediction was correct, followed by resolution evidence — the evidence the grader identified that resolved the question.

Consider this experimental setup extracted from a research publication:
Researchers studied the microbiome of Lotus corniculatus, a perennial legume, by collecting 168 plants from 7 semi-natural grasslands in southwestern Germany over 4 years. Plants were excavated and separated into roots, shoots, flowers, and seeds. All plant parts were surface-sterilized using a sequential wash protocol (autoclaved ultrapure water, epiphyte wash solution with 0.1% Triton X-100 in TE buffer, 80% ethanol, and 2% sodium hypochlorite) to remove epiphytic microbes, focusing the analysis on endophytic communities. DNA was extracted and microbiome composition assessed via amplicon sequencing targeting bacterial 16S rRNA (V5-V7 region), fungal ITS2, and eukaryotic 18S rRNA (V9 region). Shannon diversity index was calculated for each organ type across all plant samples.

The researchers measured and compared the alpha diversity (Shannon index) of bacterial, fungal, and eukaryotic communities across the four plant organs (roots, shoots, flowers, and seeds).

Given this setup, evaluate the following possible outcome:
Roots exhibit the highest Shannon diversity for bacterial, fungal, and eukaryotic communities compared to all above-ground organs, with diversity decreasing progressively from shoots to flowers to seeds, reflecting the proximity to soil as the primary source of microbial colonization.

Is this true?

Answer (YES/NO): NO